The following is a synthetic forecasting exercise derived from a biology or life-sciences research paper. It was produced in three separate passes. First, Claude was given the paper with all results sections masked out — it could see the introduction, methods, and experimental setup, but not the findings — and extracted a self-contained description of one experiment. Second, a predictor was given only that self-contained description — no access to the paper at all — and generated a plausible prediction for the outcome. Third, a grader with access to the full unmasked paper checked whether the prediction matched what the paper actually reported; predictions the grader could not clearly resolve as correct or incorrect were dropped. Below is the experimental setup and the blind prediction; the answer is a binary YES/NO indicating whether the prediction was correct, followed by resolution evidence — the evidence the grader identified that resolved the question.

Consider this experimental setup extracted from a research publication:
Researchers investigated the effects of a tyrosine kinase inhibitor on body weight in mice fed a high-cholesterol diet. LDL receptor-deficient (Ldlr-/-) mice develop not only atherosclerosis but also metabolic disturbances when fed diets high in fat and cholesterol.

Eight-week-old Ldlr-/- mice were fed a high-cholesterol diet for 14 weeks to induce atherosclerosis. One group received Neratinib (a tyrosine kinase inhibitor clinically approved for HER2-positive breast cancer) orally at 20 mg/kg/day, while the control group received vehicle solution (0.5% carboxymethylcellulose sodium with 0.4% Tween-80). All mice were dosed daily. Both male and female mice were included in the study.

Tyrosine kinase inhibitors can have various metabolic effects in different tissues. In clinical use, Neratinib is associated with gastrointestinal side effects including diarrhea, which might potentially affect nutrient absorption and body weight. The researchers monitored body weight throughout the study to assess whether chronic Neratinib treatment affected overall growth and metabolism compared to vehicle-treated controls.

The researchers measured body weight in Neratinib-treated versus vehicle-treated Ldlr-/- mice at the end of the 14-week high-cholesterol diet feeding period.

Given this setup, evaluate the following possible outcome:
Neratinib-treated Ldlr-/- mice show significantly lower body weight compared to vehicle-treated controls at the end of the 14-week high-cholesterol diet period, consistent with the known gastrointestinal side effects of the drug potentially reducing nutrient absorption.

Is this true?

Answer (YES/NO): NO